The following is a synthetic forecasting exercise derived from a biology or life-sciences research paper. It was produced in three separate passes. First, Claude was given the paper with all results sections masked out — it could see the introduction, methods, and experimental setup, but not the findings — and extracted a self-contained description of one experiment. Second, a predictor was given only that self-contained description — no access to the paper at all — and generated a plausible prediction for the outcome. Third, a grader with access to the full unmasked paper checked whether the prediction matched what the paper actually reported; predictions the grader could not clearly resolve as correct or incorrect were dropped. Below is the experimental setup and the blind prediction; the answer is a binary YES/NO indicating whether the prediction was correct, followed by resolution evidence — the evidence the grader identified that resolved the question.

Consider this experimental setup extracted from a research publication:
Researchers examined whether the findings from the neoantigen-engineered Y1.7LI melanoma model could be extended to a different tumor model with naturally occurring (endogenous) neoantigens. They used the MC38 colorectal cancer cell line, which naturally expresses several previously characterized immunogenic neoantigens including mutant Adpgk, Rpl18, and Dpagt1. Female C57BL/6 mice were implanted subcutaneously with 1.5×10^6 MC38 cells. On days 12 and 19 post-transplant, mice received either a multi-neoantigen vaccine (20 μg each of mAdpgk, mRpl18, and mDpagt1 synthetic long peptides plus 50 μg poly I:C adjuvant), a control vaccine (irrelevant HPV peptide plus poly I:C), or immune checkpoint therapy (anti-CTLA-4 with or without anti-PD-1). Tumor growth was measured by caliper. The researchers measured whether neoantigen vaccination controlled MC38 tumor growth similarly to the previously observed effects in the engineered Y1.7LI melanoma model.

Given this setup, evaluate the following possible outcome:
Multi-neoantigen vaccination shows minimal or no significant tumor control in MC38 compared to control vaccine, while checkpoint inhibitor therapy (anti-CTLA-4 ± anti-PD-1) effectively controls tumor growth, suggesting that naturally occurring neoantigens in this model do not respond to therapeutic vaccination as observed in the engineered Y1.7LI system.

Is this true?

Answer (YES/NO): NO